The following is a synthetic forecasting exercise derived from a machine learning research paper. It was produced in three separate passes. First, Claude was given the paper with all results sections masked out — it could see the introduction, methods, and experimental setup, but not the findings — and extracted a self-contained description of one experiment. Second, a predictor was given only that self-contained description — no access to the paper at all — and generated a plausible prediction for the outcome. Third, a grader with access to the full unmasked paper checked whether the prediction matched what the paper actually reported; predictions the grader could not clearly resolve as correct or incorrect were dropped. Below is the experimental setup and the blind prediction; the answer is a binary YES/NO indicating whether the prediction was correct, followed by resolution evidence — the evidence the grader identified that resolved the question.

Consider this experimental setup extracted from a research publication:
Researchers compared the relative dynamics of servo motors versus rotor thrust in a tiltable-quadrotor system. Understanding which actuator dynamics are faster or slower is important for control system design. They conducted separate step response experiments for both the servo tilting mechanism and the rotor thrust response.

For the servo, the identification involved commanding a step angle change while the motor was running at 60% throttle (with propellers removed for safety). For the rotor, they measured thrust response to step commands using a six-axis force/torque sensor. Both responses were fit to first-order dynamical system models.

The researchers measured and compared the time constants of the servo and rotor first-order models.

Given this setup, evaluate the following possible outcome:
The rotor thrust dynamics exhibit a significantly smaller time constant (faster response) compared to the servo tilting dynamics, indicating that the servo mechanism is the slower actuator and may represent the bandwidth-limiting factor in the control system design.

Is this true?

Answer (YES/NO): NO